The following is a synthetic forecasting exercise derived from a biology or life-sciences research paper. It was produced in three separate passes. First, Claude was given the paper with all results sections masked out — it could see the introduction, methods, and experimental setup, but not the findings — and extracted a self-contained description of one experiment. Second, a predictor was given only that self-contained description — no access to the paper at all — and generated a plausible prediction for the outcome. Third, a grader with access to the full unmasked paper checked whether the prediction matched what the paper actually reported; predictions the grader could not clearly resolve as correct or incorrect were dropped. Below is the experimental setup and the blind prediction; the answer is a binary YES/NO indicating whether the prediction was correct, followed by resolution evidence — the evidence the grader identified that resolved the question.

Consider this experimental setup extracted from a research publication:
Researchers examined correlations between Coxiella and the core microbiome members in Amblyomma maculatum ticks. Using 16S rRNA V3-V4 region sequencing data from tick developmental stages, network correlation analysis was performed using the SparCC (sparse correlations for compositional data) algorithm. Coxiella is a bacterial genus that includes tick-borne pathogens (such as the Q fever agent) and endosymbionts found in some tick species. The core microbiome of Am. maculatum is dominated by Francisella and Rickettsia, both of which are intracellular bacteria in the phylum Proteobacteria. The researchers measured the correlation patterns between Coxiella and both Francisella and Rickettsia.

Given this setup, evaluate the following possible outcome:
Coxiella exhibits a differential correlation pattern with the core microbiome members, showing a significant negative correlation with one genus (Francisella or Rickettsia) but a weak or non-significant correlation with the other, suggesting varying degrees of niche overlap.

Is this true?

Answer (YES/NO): NO